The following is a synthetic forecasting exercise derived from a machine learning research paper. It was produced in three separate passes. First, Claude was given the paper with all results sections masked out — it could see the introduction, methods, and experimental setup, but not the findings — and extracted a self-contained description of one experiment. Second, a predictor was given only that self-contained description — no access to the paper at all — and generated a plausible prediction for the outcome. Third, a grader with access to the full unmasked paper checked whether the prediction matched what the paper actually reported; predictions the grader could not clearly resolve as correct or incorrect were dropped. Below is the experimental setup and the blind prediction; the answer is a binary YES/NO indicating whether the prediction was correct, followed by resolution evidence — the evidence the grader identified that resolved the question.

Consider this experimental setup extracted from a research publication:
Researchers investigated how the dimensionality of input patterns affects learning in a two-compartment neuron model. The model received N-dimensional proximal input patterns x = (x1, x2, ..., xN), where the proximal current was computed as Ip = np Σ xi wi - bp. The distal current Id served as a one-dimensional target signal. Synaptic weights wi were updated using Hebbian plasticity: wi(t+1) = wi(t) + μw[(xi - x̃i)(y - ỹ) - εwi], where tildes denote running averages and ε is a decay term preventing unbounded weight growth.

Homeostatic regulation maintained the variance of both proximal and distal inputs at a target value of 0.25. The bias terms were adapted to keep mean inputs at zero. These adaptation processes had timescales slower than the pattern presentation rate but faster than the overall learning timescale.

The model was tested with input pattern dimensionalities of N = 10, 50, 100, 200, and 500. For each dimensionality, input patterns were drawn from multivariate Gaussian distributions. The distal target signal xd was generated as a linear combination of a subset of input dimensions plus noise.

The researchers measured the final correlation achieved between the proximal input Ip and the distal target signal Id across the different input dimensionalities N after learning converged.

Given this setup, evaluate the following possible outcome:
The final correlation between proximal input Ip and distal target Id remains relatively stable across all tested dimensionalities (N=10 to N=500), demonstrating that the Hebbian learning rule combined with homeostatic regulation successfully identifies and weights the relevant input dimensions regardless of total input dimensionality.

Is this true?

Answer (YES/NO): YES